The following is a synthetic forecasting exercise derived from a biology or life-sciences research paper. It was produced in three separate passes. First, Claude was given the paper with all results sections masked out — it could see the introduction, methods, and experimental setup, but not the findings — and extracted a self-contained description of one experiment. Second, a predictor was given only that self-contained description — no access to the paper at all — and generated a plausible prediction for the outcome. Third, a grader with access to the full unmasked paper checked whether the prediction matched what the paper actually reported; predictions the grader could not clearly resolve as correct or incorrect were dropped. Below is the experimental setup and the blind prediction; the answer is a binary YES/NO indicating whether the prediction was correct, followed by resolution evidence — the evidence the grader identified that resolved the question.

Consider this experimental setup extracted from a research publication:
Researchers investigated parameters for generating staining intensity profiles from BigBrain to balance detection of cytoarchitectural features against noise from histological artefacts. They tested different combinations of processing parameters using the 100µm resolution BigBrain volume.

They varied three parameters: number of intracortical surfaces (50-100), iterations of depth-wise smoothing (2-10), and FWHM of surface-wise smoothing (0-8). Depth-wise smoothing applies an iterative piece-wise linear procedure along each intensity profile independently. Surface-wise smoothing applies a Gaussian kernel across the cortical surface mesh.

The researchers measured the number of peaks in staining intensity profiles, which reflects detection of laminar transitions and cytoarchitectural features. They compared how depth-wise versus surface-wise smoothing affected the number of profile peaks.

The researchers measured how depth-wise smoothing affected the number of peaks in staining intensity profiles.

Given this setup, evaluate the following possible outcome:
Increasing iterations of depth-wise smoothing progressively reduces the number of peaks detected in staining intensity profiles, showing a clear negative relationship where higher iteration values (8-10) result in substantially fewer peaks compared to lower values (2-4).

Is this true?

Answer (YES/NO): NO